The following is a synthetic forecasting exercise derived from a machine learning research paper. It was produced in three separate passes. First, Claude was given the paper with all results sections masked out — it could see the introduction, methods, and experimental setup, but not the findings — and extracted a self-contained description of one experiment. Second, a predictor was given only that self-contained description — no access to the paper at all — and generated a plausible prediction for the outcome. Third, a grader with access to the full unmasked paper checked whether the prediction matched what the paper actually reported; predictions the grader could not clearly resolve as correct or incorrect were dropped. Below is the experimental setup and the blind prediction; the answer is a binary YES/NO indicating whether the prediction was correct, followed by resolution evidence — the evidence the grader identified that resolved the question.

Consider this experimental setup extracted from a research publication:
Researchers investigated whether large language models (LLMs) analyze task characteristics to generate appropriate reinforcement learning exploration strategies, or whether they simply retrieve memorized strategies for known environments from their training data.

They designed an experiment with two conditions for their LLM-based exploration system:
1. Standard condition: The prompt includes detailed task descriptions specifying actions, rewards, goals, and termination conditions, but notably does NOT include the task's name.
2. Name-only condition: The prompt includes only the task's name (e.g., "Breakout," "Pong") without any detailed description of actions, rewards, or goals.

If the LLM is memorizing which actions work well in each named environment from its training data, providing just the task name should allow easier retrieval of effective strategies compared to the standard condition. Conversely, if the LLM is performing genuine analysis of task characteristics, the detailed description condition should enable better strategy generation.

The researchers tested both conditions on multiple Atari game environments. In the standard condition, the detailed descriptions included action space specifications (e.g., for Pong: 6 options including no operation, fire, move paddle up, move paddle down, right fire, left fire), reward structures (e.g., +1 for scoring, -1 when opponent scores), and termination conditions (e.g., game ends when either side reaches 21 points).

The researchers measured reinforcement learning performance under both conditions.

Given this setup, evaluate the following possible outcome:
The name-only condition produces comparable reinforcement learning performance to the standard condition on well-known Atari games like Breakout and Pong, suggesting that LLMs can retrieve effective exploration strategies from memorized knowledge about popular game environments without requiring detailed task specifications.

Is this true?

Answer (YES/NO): NO